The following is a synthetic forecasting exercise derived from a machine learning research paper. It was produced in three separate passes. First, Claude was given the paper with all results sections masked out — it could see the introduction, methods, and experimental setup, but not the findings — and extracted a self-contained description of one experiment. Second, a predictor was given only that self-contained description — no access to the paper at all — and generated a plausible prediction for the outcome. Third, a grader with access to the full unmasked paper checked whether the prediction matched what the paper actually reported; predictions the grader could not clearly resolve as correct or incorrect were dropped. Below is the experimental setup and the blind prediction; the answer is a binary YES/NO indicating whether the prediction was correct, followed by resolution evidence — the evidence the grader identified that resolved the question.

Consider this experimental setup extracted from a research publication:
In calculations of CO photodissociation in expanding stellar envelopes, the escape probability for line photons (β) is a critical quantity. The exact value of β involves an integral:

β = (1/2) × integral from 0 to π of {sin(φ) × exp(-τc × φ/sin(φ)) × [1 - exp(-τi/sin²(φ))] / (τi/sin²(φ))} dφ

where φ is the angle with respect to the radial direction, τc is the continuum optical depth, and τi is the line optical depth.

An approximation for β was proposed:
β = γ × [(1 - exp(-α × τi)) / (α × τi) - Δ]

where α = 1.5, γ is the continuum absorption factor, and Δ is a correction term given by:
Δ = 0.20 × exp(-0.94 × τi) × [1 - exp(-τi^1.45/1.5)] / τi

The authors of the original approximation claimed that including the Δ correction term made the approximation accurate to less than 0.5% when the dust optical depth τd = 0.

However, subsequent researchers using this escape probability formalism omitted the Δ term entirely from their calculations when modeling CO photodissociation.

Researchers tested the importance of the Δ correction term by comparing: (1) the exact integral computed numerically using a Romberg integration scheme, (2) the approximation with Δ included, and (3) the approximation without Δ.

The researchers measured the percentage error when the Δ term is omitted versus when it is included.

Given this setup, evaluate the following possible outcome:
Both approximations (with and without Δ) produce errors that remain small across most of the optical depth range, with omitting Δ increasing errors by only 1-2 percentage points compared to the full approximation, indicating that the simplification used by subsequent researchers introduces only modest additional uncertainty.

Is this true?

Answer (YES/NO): NO